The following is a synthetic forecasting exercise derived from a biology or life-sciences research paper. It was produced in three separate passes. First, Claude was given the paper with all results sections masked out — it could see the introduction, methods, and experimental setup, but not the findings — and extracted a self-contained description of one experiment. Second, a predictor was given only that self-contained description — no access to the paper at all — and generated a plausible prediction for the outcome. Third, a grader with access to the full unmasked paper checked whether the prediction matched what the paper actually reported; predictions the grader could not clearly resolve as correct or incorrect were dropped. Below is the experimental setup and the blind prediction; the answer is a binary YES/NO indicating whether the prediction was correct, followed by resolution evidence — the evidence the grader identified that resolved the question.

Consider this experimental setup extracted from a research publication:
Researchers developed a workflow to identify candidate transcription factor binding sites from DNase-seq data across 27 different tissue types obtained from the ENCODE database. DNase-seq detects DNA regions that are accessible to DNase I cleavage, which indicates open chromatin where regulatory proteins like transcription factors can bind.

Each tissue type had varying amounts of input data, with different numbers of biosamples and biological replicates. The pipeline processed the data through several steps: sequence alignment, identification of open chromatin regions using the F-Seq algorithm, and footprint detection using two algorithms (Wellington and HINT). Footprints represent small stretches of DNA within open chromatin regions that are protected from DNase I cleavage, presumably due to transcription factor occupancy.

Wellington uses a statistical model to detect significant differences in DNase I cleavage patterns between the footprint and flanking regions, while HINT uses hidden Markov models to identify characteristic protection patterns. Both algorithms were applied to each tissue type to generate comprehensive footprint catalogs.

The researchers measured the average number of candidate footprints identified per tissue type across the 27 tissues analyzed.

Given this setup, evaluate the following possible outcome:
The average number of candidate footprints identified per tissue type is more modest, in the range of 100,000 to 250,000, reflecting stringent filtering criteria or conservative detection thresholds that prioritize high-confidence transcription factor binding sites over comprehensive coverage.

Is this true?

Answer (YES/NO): NO